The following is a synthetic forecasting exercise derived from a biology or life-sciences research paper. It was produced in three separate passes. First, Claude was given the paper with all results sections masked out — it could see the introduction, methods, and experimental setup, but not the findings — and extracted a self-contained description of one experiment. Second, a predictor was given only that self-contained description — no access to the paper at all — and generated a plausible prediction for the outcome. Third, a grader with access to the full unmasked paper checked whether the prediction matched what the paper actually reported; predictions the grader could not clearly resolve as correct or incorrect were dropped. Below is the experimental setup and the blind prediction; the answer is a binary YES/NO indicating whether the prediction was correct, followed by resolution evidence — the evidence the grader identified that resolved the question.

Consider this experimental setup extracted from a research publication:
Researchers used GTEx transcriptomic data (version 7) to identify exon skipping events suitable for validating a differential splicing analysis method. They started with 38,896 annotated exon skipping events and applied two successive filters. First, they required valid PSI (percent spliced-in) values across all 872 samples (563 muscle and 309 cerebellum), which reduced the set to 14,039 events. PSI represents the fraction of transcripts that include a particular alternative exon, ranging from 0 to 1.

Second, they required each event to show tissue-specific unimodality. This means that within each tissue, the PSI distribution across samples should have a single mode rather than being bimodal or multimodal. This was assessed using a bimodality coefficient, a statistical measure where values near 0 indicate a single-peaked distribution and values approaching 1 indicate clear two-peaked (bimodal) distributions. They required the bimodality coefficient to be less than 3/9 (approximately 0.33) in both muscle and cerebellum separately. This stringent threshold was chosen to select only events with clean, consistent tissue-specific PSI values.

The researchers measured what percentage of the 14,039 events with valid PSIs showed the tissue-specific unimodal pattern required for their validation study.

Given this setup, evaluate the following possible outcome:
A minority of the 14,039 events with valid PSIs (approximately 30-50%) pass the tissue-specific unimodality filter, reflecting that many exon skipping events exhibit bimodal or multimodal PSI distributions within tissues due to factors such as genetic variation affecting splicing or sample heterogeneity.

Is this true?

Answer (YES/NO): NO